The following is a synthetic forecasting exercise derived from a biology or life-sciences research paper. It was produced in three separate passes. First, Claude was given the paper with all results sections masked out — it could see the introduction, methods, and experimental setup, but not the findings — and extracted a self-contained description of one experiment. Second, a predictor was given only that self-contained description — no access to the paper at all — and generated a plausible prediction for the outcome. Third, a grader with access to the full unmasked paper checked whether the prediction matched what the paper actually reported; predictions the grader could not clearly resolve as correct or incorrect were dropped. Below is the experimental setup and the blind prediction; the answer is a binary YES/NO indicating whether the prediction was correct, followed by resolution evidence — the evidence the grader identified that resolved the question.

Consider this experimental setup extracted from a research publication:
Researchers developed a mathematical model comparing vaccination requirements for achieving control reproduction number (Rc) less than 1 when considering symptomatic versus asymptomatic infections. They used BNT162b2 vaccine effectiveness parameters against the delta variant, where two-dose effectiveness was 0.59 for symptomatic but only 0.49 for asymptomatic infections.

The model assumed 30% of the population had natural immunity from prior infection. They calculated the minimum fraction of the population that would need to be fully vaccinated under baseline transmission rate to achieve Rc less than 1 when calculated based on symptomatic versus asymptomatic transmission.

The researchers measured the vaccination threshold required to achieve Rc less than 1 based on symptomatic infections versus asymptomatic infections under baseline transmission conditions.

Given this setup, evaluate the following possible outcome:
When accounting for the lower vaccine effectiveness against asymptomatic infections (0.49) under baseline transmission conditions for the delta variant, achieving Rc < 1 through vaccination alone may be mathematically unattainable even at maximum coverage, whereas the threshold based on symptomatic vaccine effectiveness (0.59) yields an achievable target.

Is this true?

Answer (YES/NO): NO